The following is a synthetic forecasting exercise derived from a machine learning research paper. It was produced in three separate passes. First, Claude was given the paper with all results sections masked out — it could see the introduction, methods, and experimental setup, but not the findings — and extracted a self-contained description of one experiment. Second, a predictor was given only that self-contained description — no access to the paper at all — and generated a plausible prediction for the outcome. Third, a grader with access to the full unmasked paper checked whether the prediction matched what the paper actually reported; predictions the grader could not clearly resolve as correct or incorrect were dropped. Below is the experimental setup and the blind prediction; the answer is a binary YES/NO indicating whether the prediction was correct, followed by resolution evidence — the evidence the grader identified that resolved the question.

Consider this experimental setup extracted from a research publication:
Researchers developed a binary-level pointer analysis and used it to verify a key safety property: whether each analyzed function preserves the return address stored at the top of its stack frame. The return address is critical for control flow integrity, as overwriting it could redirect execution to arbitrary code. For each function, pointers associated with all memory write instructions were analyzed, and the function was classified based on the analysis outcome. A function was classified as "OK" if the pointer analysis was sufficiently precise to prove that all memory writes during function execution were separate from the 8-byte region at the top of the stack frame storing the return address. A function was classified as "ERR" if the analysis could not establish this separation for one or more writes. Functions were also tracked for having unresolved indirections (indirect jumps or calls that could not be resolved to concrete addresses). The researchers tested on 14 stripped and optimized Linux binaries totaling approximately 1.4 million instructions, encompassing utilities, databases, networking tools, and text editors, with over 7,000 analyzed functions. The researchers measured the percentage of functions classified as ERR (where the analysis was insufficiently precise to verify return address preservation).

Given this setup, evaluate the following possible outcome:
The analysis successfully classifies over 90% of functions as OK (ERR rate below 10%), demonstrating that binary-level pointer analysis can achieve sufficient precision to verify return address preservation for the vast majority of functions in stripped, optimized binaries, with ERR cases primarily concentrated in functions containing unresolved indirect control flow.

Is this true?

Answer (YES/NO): NO